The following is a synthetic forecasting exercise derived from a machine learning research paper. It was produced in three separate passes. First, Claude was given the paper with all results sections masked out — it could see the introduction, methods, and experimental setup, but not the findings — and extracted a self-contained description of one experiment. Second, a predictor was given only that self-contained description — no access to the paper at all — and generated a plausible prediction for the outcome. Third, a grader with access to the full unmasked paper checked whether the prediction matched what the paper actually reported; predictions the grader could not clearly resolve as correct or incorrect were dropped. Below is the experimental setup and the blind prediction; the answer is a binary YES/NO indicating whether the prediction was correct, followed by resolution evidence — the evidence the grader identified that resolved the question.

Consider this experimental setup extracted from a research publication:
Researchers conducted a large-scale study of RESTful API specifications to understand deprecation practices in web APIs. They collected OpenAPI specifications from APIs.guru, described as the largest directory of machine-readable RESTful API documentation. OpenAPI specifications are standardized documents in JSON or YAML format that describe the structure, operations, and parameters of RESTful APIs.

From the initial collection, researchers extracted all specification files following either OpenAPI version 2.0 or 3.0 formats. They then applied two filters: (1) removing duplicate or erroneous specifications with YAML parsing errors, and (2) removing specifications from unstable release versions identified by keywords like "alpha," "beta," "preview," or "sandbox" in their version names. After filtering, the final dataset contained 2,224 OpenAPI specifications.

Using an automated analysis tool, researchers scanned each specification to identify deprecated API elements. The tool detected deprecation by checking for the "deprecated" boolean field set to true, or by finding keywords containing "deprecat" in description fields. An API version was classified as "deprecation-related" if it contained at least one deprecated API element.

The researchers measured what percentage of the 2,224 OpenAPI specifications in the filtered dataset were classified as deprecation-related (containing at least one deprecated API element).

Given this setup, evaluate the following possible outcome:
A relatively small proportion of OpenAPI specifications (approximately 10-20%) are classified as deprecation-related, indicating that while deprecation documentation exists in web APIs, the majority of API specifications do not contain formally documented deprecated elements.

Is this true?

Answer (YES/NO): YES